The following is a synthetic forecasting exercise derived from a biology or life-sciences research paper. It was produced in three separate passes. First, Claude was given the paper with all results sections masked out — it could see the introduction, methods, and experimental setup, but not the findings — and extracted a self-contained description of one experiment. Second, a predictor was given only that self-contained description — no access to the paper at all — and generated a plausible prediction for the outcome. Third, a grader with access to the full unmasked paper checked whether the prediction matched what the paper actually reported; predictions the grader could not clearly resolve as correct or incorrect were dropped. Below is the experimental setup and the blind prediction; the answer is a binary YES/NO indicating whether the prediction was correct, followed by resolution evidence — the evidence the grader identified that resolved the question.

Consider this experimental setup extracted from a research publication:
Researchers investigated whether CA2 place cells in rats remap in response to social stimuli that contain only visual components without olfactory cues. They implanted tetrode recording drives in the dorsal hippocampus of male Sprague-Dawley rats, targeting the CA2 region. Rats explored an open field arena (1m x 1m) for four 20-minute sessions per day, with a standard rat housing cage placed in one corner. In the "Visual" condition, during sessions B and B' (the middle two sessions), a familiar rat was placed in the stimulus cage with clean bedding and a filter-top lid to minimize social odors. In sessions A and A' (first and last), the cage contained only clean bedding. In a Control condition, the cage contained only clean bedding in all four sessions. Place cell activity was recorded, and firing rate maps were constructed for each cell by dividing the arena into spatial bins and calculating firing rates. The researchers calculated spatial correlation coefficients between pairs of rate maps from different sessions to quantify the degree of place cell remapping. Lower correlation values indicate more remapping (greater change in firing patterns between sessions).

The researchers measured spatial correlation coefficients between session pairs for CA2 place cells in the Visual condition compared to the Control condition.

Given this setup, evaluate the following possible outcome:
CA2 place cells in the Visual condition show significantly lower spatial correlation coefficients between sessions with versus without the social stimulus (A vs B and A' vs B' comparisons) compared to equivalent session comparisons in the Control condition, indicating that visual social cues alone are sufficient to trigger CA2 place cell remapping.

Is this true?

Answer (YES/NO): NO